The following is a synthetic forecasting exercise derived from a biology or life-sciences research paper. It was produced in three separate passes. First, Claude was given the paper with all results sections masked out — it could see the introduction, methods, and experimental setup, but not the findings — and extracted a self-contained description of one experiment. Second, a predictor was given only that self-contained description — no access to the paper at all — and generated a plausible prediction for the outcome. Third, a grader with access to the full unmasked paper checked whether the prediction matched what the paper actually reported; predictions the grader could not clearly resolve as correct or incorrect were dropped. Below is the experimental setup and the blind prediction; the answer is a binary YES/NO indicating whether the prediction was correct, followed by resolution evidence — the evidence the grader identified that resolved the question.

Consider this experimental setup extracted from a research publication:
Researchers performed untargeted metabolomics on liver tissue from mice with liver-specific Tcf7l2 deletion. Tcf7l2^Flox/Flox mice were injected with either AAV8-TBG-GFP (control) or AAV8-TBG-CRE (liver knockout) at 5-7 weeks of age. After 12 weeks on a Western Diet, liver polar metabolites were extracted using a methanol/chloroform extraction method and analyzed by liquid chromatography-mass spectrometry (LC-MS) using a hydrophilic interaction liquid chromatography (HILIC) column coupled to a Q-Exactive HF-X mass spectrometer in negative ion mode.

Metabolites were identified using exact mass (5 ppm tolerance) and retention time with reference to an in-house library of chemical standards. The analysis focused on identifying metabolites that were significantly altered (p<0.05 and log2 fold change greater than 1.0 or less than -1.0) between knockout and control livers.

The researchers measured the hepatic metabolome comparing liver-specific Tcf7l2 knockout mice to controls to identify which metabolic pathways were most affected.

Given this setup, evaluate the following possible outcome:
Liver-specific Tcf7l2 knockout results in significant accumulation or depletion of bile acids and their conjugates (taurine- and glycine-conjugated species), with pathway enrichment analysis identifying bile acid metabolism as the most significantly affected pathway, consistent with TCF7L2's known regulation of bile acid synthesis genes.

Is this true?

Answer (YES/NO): NO